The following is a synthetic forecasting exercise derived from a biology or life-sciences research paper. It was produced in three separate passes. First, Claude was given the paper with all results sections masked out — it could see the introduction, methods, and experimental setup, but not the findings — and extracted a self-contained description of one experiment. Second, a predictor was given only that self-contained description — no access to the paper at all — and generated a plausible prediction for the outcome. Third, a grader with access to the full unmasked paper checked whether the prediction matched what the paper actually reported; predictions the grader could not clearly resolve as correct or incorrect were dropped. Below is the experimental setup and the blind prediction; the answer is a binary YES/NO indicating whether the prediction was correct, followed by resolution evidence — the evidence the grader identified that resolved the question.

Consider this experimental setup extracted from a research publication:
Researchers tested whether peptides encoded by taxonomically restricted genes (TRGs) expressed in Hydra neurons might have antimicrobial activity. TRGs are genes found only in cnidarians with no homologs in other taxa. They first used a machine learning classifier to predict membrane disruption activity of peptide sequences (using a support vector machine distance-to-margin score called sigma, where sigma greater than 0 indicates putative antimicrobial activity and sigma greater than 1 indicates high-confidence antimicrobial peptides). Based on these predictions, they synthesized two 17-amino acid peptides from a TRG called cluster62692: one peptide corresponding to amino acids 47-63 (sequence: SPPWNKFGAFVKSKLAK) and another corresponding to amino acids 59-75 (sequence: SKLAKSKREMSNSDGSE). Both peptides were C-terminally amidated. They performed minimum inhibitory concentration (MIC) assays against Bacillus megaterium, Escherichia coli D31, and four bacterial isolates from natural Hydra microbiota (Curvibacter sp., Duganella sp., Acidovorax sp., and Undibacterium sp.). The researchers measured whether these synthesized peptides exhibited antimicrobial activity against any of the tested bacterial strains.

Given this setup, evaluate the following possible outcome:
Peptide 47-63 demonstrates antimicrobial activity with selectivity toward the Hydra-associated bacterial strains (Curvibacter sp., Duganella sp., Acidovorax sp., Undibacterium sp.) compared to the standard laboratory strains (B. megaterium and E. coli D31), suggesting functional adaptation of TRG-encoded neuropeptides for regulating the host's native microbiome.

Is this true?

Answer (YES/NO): NO